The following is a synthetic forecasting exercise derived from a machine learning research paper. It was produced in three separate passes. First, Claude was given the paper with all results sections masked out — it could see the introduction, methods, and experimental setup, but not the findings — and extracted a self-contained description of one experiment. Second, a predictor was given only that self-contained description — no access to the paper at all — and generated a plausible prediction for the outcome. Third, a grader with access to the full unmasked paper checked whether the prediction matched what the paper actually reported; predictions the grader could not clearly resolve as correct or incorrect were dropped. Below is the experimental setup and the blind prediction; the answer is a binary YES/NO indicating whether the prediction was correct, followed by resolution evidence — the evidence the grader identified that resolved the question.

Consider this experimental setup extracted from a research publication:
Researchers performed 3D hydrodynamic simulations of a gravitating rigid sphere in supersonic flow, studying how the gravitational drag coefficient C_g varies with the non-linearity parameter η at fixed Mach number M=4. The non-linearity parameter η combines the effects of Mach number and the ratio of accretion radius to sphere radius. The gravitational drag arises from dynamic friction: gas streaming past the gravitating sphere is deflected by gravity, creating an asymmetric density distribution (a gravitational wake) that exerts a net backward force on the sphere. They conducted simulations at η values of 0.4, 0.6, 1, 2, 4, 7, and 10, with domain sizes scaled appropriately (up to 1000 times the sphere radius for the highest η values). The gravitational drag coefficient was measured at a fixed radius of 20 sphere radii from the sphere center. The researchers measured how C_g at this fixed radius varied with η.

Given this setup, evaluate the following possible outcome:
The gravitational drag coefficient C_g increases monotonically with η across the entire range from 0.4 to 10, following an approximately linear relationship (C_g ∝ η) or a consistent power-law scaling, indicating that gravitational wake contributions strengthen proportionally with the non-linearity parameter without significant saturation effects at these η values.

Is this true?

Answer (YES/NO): NO